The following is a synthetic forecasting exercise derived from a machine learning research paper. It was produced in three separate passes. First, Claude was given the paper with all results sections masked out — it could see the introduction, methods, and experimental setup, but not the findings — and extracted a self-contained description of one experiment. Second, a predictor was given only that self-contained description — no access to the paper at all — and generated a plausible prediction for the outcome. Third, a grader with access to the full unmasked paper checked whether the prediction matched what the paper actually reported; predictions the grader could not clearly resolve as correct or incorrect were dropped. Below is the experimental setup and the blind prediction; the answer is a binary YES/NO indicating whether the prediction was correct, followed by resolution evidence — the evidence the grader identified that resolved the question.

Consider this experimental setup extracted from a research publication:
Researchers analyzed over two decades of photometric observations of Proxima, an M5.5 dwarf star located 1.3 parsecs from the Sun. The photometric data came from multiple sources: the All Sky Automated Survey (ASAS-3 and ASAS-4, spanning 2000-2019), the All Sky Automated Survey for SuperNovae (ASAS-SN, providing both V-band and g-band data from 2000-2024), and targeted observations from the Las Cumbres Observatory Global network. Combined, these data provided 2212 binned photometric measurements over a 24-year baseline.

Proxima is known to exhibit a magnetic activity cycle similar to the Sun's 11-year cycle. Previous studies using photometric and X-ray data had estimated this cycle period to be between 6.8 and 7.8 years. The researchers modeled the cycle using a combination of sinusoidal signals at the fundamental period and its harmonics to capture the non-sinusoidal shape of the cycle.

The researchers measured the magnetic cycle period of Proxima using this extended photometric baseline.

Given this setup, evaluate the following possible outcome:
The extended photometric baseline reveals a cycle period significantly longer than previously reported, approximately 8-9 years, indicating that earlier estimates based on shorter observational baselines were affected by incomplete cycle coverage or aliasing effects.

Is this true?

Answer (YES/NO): NO